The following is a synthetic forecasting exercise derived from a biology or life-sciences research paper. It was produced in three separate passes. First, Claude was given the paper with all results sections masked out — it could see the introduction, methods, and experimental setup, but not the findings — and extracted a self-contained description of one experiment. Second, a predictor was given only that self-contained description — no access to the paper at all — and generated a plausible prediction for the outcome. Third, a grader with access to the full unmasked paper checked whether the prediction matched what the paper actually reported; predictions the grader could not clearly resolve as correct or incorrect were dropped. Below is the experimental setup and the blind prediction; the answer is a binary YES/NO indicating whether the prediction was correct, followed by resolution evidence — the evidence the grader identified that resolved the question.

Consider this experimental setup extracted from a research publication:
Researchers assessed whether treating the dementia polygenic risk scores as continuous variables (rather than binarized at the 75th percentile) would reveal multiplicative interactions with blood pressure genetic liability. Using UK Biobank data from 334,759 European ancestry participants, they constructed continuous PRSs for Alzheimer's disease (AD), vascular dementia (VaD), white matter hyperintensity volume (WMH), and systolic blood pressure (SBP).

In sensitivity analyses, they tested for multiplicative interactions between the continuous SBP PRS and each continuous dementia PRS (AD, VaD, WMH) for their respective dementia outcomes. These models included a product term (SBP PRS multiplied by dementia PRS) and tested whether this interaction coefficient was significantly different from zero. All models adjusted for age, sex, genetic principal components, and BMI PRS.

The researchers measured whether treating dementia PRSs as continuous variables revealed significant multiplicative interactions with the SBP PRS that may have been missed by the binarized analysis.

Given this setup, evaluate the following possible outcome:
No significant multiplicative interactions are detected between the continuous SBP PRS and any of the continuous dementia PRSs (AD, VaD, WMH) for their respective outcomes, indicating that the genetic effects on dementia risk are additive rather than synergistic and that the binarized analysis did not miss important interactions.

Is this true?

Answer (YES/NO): YES